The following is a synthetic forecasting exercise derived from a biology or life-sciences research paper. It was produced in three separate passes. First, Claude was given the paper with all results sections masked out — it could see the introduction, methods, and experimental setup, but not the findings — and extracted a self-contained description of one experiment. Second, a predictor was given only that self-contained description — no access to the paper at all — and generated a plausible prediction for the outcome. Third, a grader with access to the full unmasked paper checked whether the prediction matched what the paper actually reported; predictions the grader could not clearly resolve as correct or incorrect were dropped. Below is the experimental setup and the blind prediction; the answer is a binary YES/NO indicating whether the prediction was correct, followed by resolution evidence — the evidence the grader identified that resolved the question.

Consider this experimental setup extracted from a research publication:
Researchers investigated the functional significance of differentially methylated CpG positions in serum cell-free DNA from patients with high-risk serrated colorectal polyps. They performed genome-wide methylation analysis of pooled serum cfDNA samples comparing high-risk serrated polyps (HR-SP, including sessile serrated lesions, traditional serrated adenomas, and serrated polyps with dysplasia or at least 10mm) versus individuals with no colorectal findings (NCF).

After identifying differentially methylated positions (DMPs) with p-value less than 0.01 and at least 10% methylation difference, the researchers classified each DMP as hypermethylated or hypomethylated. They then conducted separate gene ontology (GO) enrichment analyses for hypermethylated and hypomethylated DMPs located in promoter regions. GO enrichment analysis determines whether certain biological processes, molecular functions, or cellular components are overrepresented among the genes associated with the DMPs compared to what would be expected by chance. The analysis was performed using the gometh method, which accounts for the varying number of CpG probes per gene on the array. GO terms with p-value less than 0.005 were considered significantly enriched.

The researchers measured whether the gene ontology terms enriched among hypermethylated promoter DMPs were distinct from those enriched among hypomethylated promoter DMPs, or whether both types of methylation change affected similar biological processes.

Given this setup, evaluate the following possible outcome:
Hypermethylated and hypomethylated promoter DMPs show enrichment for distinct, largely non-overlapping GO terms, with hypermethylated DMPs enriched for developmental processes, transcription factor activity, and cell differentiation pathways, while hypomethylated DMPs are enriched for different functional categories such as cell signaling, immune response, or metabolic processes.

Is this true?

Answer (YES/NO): NO